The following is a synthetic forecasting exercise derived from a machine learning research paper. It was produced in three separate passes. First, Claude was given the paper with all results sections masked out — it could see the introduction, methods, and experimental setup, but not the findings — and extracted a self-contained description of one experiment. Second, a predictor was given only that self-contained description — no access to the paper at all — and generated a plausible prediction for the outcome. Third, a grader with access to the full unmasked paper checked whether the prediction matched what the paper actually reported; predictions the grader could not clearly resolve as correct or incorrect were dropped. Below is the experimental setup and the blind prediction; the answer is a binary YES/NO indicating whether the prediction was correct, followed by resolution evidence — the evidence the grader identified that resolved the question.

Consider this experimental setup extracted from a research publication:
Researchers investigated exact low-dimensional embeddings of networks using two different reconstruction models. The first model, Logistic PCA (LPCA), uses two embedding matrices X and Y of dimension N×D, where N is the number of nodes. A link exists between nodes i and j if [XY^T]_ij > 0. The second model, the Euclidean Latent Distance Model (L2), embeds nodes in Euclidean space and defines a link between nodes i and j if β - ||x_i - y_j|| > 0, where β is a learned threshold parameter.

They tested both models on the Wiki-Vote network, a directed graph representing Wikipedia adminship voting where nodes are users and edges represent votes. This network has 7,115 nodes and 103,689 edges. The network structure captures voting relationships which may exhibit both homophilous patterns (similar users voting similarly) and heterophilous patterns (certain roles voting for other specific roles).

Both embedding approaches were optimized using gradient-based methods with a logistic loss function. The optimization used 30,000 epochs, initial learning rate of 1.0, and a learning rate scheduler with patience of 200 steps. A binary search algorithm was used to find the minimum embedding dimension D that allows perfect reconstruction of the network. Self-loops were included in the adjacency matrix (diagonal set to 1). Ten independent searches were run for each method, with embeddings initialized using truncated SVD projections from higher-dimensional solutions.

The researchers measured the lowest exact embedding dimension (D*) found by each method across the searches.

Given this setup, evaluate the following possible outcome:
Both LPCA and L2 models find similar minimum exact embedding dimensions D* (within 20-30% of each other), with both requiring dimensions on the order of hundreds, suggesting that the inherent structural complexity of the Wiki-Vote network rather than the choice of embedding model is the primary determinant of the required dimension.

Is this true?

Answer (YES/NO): NO